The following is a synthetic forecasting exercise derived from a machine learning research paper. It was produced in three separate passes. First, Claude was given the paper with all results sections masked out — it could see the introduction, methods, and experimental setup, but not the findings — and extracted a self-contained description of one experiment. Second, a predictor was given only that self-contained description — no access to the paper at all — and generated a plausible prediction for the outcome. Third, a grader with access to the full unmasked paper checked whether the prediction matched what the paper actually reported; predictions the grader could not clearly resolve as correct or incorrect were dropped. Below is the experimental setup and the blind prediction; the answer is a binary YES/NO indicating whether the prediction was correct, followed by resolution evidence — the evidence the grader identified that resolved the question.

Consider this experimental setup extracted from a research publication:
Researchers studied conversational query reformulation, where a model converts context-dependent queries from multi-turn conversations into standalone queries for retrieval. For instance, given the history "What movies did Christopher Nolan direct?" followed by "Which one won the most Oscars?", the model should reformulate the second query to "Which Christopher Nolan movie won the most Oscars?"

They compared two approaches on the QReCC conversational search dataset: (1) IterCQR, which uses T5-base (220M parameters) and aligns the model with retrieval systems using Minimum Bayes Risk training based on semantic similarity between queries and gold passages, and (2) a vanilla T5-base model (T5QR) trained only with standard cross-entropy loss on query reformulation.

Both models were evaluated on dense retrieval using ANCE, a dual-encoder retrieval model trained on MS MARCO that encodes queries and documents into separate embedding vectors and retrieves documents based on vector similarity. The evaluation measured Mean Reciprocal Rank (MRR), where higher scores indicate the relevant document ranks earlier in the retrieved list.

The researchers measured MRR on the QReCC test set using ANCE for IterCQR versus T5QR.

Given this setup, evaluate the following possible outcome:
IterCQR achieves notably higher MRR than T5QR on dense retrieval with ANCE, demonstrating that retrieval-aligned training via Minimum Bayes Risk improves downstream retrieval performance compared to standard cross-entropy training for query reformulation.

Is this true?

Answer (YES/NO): YES